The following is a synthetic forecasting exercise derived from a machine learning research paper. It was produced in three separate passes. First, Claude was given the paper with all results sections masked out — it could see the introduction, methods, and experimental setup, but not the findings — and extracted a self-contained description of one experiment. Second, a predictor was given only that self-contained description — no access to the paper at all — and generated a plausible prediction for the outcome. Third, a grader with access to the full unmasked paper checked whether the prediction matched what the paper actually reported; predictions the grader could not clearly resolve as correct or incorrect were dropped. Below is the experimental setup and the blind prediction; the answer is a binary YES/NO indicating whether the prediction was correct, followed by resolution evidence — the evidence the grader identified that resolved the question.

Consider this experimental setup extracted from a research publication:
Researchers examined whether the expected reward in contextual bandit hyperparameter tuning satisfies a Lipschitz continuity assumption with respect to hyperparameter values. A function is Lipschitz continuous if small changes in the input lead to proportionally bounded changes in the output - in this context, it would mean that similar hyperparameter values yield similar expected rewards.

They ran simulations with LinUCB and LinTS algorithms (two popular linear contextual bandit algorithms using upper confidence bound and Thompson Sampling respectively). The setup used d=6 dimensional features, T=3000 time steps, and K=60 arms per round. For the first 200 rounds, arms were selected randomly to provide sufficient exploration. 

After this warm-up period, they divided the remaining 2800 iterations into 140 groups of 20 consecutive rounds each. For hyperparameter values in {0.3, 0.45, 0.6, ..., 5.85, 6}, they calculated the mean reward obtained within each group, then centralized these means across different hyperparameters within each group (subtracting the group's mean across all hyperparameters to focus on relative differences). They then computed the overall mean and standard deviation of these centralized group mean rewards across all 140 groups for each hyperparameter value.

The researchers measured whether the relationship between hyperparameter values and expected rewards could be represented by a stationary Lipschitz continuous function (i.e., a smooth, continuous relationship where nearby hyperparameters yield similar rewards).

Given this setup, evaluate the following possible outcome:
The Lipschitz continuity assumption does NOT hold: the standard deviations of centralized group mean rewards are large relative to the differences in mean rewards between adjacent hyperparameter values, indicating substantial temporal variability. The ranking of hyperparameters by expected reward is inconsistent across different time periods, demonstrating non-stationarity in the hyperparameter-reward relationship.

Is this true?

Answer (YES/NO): NO